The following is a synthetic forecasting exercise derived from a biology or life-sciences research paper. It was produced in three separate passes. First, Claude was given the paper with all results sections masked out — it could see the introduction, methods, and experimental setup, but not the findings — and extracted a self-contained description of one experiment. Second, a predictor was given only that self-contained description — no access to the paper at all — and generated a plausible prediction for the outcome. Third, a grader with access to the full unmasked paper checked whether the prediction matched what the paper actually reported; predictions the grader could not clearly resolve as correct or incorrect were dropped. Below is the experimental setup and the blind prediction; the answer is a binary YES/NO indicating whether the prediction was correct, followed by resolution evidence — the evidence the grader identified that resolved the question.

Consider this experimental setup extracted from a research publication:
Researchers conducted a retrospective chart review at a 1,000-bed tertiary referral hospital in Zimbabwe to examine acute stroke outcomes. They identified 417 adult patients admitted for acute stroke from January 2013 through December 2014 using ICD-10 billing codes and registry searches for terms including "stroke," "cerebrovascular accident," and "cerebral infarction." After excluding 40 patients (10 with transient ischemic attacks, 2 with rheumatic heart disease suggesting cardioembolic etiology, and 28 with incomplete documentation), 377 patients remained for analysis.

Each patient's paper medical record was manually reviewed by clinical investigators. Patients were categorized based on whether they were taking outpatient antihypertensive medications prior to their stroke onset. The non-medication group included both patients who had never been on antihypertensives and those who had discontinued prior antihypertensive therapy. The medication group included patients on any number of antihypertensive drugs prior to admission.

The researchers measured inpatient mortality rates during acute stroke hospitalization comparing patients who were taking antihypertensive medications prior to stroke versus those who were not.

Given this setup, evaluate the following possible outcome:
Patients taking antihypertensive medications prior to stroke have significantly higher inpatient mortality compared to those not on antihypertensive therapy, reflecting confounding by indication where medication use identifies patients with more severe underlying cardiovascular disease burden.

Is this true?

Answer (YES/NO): NO